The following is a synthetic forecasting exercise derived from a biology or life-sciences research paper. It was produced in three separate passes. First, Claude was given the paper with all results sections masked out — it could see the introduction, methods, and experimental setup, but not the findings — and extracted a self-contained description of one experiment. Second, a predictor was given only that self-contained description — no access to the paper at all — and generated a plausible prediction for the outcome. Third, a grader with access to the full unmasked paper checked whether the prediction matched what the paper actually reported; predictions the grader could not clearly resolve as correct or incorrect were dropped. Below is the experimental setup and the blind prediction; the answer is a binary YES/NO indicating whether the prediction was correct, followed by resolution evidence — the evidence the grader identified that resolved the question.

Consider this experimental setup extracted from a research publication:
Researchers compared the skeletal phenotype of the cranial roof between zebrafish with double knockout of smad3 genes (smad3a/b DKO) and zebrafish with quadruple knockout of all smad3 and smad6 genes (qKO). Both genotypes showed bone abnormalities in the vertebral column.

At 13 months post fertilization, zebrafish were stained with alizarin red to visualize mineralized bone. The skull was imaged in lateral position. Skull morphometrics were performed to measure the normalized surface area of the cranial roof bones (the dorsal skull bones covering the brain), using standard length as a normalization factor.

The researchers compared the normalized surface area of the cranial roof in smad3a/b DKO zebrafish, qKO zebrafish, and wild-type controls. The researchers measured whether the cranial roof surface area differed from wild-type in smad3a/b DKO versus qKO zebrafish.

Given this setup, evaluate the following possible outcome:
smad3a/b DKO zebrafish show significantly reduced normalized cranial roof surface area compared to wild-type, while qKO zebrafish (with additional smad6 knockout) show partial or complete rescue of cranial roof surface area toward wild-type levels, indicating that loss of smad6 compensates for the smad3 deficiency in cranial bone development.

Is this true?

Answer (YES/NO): YES